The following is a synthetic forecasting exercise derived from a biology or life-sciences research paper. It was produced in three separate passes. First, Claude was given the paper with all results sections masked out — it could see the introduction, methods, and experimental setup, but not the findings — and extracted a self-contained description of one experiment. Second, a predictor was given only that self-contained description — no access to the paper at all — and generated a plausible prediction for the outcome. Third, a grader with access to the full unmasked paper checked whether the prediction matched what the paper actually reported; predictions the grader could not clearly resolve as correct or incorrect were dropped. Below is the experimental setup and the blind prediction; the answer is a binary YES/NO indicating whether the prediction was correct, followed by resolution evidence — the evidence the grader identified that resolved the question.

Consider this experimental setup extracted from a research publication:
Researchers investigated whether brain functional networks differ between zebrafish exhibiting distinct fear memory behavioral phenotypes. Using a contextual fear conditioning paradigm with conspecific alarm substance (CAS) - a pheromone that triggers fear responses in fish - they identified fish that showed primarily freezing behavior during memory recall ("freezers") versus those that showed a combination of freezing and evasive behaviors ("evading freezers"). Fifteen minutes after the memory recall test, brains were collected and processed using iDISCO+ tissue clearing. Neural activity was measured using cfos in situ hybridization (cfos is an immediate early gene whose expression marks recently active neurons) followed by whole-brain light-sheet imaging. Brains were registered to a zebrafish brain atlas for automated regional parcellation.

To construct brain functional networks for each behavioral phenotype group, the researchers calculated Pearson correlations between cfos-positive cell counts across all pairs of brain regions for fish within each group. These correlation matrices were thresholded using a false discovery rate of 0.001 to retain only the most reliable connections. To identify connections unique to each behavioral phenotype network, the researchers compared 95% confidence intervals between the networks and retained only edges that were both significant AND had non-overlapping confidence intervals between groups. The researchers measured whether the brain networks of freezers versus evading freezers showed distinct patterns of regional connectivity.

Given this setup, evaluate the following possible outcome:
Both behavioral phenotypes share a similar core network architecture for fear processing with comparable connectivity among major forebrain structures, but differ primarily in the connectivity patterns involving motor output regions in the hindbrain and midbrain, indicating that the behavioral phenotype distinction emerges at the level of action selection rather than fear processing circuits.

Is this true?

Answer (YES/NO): NO